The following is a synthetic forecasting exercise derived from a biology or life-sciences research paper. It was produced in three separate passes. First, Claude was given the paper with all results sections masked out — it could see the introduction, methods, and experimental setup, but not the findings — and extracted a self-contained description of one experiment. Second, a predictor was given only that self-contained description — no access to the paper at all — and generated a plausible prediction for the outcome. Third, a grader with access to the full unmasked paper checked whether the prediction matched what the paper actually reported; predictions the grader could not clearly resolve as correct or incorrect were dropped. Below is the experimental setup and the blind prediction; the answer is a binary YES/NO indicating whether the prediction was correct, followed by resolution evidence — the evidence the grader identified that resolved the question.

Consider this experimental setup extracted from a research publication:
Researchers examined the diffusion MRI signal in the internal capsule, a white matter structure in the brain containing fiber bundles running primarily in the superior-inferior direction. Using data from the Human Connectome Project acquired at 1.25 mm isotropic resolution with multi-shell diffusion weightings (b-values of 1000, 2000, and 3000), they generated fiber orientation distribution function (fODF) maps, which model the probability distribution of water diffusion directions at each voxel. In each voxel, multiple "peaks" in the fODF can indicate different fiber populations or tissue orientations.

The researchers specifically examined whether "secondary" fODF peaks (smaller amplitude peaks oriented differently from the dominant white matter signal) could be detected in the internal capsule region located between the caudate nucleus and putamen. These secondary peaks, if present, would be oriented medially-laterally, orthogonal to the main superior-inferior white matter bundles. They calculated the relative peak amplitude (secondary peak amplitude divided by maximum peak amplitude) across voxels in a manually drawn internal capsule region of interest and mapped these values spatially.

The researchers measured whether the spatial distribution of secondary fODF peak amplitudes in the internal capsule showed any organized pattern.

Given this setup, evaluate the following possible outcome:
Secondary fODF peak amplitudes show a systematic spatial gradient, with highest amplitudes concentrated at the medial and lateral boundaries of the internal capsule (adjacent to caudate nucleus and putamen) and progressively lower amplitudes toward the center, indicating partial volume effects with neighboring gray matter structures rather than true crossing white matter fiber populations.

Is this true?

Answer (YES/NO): NO